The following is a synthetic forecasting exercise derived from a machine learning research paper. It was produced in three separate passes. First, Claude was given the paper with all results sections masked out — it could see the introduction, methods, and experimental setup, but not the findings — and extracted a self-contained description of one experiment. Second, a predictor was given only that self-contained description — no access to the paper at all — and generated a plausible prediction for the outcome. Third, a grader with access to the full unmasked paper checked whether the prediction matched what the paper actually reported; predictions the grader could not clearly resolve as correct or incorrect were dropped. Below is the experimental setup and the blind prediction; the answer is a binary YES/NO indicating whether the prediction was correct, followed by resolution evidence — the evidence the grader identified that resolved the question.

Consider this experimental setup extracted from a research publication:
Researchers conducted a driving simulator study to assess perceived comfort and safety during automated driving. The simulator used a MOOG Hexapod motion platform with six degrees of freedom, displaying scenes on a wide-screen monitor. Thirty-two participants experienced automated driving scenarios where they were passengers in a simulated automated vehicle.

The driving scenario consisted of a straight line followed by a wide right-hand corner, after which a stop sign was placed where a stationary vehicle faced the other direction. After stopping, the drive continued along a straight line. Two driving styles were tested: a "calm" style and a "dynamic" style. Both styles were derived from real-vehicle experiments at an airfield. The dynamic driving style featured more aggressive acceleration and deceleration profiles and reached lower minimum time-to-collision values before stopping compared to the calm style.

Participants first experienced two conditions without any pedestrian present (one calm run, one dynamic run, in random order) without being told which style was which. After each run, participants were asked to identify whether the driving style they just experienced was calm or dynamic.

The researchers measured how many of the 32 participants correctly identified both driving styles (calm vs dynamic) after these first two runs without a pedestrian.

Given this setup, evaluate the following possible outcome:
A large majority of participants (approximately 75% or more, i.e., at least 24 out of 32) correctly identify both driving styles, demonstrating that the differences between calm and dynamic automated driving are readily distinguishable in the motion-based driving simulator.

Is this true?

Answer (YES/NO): YES